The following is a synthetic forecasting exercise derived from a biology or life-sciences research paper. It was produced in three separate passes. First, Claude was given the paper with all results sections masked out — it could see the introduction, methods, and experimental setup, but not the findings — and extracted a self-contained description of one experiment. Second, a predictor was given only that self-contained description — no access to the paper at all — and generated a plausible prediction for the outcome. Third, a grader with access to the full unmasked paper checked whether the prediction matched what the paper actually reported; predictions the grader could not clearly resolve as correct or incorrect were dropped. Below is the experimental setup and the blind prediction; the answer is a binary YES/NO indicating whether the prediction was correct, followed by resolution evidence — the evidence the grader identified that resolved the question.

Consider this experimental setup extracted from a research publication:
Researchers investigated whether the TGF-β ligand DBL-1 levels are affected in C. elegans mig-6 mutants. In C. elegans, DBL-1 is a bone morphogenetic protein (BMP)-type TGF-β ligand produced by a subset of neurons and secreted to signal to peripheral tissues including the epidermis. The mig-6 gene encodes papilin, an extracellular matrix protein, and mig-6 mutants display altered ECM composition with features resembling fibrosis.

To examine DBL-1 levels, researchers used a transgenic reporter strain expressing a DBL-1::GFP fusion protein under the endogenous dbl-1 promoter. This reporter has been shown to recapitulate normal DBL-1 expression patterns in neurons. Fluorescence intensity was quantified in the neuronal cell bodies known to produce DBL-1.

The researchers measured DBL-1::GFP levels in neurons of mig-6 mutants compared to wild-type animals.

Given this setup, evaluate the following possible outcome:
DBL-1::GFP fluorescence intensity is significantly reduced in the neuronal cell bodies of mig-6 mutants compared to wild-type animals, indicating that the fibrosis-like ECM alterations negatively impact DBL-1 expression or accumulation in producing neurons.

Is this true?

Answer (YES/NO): NO